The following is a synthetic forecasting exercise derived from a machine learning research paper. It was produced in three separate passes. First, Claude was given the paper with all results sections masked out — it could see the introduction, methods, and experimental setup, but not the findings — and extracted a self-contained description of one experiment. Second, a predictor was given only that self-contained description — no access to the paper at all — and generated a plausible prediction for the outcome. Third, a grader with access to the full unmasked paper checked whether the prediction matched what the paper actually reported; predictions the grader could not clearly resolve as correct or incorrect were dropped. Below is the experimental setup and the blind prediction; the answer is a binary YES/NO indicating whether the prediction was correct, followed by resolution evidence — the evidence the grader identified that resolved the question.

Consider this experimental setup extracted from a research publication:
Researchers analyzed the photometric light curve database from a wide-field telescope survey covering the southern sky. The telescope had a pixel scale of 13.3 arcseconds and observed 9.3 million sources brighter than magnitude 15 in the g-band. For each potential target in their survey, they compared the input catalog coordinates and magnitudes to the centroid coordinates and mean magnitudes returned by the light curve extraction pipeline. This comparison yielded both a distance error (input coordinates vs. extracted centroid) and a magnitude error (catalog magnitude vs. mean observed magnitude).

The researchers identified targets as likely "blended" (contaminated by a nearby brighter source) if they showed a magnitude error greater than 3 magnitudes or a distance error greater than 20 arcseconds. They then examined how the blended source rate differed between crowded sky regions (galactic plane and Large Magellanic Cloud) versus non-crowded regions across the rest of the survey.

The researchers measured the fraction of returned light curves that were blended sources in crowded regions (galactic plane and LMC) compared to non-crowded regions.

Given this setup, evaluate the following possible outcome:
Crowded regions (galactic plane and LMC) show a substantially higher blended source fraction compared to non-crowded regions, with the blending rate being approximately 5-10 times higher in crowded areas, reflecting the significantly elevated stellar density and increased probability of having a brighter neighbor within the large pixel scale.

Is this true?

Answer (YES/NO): YES